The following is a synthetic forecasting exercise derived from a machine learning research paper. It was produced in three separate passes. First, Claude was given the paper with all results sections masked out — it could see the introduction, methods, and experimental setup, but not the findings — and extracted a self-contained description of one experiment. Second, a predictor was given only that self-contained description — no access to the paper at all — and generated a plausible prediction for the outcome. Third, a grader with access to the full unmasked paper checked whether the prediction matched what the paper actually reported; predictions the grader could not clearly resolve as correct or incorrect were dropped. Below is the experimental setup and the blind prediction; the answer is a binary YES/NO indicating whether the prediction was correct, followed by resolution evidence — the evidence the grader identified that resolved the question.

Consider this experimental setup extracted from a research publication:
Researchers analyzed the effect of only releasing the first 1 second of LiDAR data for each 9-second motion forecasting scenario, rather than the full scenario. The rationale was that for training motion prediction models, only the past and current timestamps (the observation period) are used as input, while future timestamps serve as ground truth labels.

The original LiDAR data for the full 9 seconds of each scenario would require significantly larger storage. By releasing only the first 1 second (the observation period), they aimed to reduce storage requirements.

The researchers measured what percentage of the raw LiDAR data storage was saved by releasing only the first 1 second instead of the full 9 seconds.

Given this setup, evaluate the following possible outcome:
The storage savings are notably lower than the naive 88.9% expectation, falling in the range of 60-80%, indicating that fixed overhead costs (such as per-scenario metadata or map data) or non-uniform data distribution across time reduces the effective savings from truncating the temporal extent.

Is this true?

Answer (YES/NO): NO